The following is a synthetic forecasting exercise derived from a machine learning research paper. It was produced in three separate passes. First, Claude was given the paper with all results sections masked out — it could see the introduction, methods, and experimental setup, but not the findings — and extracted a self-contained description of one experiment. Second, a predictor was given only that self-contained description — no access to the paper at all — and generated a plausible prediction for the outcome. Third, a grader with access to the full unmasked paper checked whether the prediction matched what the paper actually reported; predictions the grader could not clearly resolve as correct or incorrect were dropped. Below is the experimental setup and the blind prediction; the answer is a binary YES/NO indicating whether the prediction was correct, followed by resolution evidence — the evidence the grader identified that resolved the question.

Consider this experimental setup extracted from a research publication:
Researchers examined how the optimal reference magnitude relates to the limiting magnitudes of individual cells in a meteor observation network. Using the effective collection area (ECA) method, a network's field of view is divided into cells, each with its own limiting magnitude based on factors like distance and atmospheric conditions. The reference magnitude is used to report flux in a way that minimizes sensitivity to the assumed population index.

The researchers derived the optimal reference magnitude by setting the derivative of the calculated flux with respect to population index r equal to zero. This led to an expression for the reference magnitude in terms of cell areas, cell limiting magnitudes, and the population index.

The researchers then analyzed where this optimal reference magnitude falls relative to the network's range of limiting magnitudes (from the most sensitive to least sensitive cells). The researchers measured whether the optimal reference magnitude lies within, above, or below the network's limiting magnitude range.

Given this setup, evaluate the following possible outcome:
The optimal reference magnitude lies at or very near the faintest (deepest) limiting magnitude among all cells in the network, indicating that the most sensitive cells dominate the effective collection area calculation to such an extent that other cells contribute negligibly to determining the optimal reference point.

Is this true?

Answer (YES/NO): NO